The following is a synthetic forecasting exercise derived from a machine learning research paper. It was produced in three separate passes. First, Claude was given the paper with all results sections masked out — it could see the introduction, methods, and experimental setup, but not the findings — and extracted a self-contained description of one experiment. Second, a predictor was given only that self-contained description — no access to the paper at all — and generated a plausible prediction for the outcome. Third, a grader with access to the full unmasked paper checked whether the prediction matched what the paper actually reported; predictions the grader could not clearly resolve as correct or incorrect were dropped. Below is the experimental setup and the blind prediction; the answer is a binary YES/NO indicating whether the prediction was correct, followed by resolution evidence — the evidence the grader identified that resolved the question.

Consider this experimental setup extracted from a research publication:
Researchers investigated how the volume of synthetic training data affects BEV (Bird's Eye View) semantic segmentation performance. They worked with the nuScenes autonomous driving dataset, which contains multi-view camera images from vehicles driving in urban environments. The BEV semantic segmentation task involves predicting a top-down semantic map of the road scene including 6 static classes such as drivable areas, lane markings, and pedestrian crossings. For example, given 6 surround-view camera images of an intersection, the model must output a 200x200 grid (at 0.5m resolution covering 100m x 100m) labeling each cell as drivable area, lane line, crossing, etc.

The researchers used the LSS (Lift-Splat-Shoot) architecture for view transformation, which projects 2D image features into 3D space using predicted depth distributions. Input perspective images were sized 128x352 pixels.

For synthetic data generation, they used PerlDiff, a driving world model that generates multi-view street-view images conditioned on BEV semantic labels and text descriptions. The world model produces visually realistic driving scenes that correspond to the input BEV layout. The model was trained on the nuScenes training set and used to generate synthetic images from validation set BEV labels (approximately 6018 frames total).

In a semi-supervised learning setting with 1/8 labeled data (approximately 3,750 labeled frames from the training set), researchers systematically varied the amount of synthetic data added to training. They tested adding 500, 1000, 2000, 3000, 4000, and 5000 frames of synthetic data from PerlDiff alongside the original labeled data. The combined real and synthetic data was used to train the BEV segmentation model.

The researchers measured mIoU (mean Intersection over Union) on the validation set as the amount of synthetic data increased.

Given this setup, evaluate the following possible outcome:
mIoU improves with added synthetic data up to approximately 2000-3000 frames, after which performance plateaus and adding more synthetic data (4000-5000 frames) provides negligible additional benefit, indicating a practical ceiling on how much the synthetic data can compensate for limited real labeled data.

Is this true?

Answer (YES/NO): NO